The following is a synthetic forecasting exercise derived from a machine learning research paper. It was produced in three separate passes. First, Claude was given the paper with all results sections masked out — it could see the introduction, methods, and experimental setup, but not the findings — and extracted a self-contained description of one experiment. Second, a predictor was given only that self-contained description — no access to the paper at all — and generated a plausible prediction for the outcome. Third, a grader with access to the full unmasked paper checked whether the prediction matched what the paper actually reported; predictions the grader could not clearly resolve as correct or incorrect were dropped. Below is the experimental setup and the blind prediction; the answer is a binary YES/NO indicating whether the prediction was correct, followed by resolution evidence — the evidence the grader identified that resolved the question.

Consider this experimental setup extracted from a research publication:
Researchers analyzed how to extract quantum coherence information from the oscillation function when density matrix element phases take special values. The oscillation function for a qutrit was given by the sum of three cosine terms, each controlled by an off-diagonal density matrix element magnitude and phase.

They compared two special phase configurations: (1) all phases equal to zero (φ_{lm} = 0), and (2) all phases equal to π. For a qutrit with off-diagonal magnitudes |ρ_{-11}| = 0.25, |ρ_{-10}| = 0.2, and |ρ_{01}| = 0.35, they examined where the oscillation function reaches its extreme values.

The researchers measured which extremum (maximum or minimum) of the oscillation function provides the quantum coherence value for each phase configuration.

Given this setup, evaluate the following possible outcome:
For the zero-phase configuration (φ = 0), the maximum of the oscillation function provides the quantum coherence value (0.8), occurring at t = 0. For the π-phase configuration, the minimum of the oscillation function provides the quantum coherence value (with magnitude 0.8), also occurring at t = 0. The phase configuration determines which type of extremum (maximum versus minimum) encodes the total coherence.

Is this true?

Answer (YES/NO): YES